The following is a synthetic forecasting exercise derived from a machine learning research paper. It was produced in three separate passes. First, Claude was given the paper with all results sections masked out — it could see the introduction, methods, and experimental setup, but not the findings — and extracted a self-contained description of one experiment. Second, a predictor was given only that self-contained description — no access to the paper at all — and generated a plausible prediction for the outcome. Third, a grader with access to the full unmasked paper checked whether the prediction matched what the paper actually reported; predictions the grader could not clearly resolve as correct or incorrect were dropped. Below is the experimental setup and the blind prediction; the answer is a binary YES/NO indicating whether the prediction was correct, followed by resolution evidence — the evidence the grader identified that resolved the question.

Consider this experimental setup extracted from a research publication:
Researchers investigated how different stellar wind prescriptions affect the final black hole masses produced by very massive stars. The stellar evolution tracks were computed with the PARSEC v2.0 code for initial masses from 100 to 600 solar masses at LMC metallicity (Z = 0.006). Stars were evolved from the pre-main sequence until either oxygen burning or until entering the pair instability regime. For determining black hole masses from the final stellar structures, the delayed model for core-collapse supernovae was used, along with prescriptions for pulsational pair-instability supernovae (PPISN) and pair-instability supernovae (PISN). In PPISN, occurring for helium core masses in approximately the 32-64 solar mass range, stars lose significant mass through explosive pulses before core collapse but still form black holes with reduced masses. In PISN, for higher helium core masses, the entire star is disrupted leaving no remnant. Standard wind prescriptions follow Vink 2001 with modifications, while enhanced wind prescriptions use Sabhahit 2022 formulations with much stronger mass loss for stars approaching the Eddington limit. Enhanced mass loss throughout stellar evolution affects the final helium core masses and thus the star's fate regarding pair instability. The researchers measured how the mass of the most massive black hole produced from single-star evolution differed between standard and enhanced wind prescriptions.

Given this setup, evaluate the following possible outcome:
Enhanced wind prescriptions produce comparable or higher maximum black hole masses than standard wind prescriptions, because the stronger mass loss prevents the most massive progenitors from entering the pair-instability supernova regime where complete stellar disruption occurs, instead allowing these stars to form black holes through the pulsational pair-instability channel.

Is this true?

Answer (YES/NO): NO